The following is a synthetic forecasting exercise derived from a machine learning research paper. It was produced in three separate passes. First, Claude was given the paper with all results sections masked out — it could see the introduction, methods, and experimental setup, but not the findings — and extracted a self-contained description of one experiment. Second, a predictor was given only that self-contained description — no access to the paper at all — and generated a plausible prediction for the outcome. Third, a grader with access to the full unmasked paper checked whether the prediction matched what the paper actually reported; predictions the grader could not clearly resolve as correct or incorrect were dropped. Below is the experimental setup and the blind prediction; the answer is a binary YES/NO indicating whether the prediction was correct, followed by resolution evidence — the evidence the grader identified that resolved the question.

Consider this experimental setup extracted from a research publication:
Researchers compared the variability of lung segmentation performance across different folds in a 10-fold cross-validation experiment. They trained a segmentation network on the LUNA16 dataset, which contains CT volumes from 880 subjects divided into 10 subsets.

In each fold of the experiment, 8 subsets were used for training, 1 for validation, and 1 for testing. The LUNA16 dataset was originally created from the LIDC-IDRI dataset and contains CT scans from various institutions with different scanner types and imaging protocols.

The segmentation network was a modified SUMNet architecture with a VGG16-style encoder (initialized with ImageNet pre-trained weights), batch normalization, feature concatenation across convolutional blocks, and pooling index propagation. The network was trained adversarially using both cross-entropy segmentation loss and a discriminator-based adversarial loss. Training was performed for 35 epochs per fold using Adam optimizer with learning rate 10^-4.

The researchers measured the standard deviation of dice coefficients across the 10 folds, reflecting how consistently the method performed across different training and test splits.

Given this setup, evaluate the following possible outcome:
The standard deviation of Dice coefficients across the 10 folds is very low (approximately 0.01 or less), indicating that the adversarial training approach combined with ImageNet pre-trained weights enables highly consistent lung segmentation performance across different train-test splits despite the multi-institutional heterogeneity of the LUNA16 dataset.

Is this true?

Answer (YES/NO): YES